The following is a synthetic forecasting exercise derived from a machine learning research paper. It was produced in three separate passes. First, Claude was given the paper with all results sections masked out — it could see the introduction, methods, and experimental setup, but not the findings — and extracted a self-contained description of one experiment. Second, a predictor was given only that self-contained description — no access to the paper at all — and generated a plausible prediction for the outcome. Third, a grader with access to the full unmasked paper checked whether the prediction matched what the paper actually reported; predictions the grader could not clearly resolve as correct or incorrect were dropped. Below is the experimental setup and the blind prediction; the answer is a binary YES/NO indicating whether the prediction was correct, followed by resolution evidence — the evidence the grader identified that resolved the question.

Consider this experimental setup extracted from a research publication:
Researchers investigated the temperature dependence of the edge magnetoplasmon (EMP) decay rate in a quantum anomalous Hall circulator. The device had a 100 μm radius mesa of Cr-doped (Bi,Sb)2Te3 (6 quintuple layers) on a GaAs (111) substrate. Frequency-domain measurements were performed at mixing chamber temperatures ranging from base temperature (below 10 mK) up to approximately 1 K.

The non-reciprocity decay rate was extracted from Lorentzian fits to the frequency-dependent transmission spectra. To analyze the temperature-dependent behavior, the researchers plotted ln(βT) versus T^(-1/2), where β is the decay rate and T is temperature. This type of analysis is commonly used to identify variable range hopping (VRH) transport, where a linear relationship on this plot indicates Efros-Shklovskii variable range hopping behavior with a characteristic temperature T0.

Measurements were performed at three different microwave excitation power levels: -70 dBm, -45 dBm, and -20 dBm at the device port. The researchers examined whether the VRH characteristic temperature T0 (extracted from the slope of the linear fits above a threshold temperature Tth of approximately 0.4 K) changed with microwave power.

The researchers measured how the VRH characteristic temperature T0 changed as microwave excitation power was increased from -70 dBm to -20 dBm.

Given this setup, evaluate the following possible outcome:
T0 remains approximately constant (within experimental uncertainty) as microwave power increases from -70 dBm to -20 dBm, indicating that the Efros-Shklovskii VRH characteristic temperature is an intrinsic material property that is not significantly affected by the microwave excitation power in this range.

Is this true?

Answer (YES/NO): NO